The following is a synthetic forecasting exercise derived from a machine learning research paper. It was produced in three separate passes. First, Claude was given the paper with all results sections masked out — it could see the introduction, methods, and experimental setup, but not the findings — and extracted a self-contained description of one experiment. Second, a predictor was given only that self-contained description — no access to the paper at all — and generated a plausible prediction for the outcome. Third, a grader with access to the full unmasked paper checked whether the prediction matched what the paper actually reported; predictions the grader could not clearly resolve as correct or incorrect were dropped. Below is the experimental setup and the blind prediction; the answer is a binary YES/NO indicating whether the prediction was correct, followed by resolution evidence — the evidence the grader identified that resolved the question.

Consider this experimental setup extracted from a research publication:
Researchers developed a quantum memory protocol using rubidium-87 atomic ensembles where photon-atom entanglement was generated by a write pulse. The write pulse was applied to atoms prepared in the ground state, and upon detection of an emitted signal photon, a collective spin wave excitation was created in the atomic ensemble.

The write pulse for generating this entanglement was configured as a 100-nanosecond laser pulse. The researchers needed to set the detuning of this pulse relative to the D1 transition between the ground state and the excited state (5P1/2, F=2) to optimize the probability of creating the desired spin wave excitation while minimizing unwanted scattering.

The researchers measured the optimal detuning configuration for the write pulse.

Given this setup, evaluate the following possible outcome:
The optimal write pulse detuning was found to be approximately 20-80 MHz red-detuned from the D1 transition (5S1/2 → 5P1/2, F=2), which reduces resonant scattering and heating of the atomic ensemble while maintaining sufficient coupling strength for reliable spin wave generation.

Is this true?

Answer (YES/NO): NO